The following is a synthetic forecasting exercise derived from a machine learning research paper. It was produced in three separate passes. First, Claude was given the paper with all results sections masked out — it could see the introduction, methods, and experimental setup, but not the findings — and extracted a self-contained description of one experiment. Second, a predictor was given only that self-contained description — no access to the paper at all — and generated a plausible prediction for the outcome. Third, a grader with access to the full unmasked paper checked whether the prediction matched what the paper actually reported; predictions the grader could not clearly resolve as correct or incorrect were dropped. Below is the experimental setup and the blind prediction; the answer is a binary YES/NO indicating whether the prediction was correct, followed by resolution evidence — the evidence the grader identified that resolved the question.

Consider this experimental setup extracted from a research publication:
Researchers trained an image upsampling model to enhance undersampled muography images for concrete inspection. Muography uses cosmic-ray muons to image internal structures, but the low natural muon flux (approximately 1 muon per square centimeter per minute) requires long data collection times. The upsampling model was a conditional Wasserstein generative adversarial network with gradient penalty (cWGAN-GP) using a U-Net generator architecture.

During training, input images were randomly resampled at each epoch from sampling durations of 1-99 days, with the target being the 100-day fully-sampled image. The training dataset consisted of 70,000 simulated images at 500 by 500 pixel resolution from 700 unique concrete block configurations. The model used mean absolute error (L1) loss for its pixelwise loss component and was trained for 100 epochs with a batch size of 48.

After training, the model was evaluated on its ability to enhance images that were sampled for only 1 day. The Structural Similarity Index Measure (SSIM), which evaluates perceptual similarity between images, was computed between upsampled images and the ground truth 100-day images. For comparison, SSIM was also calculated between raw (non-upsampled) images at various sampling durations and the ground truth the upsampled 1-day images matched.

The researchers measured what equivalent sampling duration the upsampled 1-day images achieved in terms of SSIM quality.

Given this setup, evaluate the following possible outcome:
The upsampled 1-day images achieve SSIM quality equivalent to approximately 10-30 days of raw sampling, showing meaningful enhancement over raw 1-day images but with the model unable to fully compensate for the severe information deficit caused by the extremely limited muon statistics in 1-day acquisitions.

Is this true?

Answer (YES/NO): YES